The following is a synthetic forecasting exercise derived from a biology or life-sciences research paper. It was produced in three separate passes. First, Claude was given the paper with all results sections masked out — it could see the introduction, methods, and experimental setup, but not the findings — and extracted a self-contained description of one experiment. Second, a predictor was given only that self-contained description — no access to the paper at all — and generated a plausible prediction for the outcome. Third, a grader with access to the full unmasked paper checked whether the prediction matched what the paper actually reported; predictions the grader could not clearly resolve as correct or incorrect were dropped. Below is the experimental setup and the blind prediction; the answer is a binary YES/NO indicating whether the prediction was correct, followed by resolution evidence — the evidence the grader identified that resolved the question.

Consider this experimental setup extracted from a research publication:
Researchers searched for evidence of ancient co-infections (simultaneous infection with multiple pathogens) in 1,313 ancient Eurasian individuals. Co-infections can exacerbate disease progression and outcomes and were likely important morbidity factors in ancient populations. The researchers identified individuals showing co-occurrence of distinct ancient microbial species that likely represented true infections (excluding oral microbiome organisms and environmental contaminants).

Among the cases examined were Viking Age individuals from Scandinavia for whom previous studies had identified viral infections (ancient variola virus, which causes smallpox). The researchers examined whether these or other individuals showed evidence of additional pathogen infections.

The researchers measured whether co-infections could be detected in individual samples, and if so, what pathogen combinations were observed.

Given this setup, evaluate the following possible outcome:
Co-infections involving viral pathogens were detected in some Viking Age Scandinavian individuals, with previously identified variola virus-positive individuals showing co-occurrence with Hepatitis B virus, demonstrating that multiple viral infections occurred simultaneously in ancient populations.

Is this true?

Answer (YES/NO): NO